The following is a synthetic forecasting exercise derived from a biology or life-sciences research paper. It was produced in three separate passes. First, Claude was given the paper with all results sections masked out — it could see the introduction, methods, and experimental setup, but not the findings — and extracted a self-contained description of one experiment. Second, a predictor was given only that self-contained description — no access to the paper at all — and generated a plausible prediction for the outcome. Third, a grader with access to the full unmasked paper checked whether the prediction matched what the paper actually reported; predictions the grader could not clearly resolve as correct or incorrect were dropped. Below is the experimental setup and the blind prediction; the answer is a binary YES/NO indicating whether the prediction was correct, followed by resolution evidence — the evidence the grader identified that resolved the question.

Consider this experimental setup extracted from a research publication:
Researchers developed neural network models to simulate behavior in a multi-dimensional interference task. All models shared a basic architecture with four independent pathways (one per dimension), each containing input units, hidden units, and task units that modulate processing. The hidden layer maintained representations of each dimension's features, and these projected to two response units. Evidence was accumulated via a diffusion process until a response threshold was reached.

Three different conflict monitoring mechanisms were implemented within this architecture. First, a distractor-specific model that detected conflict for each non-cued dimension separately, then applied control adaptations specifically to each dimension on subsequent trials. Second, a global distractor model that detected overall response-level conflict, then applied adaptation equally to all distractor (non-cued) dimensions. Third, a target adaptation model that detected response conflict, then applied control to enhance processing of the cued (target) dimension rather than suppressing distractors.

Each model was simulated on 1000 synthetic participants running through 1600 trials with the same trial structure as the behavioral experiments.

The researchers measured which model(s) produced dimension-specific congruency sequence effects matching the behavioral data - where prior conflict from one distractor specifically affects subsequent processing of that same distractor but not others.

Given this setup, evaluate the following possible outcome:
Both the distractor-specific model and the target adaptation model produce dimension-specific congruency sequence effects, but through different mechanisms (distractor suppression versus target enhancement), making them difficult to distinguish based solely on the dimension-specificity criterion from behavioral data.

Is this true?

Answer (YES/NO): NO